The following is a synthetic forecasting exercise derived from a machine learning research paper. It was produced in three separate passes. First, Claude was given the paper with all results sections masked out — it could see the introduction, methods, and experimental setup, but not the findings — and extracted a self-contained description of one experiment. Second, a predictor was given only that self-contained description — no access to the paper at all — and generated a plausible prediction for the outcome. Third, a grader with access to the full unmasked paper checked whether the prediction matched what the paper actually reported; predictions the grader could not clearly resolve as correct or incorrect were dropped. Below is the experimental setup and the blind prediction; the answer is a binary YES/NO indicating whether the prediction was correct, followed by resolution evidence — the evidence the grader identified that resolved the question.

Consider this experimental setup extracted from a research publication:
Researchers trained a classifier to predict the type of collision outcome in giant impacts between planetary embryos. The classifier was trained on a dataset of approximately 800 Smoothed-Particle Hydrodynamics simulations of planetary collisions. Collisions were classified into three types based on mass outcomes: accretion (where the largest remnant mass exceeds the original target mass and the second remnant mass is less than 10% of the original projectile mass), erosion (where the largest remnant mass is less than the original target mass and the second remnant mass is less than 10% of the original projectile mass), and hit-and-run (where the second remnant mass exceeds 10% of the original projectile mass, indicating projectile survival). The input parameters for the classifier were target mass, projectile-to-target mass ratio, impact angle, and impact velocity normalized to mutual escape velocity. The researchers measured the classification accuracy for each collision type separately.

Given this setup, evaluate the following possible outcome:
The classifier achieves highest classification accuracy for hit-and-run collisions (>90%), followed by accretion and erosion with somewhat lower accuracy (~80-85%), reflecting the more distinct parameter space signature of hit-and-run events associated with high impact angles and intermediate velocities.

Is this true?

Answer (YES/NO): NO